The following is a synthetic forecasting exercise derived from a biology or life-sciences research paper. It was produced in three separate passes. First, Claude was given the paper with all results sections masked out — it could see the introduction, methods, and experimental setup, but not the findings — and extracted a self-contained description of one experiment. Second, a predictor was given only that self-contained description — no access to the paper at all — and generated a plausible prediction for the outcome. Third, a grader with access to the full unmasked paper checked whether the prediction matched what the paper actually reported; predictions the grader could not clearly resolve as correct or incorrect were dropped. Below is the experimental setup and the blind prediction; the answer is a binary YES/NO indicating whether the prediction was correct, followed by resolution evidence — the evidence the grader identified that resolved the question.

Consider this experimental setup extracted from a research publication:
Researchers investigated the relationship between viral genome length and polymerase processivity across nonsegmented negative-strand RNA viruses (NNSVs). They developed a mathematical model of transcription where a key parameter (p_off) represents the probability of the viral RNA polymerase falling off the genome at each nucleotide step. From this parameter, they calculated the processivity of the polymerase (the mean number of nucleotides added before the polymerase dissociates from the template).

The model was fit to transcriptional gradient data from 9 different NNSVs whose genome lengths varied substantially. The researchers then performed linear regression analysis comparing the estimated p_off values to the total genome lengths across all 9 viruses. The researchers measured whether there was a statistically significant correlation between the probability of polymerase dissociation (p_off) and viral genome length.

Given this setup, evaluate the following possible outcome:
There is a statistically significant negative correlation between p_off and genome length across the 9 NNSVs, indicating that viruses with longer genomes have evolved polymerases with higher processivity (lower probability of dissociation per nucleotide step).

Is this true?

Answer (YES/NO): YES